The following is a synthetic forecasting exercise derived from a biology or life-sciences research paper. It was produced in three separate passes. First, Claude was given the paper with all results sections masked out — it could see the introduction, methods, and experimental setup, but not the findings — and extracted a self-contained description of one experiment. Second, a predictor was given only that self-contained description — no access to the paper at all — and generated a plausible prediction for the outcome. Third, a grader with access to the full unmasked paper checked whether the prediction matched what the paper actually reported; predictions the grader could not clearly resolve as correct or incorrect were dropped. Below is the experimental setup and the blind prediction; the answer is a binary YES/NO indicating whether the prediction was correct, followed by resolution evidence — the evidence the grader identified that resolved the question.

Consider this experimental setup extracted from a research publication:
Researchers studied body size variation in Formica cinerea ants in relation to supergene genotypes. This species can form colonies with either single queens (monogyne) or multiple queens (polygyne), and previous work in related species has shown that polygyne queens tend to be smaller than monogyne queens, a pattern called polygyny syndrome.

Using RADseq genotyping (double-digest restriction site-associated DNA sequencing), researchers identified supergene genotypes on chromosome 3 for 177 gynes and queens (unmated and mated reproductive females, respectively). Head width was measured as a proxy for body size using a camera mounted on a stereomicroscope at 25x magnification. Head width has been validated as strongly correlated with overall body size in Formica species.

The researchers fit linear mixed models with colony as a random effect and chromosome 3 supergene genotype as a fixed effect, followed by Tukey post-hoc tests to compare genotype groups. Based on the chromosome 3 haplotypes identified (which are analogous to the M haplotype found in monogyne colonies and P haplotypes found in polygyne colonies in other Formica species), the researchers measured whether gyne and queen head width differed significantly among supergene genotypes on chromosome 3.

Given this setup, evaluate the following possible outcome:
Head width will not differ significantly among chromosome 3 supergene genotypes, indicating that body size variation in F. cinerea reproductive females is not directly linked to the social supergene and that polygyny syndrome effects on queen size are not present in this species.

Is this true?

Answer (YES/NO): NO